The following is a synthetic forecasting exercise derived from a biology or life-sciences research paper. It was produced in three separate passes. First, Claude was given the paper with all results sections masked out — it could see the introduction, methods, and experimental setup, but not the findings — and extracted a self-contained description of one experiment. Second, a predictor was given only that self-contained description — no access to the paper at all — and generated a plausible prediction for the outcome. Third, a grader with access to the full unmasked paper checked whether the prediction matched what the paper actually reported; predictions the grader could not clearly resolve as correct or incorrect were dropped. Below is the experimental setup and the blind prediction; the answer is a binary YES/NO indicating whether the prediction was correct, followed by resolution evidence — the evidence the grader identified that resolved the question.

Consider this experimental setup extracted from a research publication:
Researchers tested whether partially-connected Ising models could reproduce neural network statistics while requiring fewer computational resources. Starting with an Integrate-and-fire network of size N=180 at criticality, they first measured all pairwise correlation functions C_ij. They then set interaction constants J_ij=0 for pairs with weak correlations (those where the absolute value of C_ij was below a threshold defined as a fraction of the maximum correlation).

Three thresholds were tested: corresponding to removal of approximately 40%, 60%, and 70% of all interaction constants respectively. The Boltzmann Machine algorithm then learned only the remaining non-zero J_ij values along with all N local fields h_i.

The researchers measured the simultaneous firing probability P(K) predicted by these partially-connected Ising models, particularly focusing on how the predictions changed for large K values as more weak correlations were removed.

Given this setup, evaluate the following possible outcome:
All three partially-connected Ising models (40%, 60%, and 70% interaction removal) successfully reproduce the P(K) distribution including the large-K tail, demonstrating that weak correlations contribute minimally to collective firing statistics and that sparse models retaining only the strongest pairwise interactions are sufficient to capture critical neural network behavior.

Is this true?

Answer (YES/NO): NO